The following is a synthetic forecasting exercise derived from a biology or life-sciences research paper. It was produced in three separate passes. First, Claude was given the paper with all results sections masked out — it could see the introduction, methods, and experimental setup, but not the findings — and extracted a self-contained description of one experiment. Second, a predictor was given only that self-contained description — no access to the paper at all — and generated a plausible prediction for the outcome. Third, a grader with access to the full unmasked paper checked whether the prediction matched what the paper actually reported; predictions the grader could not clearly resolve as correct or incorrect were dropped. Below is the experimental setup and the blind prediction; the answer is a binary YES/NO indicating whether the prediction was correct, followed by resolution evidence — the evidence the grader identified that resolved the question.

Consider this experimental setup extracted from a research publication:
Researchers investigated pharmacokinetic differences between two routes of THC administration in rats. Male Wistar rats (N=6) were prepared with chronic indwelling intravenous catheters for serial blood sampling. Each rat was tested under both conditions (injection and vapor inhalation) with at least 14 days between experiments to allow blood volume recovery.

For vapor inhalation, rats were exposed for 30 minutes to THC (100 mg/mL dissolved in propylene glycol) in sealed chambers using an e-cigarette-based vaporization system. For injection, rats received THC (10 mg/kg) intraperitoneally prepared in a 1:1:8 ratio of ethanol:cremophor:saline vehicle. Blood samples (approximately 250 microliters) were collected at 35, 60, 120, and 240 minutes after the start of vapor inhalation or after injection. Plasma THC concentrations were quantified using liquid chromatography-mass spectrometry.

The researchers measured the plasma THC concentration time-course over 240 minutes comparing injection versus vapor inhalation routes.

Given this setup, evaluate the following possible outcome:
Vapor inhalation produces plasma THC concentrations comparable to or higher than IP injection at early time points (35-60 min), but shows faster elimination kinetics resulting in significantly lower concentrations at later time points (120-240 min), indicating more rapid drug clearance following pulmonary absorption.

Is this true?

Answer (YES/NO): NO